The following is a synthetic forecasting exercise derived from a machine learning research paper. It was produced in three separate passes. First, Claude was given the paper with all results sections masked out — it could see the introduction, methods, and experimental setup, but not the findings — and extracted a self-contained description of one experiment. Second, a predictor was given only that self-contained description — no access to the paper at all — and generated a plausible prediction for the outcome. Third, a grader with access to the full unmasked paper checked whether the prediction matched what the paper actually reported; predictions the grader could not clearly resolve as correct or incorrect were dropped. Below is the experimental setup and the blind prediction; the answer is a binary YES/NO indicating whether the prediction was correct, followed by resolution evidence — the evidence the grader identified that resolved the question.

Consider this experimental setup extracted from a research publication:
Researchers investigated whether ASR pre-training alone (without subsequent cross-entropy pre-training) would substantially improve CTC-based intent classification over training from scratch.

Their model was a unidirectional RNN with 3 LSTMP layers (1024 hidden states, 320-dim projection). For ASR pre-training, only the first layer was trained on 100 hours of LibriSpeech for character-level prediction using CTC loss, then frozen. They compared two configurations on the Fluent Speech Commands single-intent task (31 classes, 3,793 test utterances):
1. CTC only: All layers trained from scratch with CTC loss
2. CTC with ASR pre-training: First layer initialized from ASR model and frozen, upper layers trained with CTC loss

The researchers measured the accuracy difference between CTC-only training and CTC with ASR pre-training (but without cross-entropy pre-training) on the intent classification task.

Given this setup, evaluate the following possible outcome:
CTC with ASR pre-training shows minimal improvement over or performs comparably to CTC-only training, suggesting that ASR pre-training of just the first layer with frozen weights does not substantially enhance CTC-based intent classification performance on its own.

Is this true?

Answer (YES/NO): YES